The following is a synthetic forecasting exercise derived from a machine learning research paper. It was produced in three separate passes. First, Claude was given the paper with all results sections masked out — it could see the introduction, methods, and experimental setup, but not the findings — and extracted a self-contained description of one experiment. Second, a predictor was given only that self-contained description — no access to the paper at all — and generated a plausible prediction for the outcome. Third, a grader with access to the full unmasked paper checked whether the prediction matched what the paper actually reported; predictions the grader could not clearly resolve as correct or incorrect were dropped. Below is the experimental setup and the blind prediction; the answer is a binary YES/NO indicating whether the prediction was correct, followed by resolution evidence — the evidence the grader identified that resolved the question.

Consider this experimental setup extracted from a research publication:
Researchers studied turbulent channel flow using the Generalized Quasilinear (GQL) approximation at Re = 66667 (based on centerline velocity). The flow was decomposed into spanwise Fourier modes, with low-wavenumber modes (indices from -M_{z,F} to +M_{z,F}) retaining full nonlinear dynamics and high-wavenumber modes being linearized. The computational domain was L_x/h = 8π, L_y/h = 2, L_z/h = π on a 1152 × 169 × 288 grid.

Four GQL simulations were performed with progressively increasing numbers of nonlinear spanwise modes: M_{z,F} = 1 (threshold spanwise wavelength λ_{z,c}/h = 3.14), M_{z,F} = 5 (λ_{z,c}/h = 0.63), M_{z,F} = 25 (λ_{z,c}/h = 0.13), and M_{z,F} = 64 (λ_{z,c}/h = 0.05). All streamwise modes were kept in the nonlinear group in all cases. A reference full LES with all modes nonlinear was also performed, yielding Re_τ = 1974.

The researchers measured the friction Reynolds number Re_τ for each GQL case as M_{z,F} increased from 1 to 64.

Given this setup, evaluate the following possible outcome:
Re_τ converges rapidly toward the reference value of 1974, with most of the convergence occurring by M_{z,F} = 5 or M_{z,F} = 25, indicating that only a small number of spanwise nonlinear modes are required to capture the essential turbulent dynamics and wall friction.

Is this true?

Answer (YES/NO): YES